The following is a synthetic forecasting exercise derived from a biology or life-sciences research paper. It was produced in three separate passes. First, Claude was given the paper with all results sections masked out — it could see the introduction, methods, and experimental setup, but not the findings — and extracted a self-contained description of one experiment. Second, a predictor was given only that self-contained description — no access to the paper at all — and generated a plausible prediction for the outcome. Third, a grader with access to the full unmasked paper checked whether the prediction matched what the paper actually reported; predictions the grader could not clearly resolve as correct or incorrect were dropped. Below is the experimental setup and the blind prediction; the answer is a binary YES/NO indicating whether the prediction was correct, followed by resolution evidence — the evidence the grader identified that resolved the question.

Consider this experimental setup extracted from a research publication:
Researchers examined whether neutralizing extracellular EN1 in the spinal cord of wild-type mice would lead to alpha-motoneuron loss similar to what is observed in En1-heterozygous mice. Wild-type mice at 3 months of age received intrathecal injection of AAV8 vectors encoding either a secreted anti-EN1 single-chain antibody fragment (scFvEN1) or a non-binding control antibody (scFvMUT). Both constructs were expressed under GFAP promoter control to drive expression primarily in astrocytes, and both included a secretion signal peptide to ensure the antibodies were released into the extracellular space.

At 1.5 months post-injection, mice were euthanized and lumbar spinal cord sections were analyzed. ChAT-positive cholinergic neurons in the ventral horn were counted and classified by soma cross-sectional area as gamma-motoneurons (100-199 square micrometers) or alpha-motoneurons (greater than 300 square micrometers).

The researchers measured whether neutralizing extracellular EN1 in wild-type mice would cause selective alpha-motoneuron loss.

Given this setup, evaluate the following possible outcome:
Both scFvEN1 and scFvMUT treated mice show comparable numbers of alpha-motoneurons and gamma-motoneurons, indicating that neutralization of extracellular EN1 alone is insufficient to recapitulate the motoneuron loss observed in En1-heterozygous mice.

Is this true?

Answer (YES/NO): NO